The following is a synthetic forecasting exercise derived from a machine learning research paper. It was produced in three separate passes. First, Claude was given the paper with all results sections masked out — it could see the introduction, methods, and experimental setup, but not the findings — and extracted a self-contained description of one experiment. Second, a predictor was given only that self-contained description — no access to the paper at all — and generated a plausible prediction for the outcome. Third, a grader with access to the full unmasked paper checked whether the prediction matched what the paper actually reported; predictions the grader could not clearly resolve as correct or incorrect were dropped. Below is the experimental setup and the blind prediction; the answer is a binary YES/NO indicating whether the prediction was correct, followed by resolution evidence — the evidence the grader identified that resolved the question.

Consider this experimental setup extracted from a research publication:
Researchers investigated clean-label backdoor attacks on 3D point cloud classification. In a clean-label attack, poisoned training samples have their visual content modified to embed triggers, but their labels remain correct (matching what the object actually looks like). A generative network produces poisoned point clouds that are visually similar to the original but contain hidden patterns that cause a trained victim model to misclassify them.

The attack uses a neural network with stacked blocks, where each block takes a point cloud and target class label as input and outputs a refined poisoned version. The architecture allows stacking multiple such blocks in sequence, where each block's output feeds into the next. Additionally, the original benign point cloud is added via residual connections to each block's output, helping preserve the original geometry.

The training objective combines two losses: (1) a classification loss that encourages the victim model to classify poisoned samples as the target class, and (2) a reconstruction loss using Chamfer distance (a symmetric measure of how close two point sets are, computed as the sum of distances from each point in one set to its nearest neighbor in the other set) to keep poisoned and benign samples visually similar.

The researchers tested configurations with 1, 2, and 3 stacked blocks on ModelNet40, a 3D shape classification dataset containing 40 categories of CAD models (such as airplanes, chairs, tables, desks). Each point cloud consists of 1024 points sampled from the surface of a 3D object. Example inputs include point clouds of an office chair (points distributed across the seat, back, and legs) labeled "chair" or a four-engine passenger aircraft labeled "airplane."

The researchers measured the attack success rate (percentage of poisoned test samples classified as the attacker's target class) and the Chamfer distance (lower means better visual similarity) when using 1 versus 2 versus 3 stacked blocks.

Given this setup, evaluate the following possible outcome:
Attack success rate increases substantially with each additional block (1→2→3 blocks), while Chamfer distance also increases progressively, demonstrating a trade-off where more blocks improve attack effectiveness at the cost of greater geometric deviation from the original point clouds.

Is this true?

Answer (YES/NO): NO